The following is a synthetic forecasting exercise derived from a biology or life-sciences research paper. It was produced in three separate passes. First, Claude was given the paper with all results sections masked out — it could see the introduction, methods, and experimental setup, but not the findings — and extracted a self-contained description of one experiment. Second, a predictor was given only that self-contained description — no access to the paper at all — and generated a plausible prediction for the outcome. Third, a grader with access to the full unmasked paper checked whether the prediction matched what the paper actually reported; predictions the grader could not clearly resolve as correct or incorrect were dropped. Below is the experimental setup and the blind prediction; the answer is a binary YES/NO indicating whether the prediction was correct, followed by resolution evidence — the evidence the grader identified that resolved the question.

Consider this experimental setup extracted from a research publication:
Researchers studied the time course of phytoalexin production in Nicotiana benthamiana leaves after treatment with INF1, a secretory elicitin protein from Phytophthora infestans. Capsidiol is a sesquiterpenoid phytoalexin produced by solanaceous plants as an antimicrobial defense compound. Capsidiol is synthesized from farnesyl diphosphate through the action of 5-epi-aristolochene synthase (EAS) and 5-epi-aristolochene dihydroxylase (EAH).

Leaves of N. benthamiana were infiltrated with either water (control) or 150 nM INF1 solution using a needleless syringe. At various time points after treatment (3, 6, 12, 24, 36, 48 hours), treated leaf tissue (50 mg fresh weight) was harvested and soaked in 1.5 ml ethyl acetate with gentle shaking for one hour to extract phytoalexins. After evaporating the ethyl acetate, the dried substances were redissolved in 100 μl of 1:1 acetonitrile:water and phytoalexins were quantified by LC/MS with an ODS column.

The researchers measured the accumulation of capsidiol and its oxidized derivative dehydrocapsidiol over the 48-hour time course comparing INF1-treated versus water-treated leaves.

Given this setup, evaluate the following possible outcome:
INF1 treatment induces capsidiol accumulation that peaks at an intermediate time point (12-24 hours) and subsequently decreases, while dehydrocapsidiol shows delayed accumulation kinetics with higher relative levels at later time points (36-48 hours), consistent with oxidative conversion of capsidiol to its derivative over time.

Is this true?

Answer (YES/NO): NO